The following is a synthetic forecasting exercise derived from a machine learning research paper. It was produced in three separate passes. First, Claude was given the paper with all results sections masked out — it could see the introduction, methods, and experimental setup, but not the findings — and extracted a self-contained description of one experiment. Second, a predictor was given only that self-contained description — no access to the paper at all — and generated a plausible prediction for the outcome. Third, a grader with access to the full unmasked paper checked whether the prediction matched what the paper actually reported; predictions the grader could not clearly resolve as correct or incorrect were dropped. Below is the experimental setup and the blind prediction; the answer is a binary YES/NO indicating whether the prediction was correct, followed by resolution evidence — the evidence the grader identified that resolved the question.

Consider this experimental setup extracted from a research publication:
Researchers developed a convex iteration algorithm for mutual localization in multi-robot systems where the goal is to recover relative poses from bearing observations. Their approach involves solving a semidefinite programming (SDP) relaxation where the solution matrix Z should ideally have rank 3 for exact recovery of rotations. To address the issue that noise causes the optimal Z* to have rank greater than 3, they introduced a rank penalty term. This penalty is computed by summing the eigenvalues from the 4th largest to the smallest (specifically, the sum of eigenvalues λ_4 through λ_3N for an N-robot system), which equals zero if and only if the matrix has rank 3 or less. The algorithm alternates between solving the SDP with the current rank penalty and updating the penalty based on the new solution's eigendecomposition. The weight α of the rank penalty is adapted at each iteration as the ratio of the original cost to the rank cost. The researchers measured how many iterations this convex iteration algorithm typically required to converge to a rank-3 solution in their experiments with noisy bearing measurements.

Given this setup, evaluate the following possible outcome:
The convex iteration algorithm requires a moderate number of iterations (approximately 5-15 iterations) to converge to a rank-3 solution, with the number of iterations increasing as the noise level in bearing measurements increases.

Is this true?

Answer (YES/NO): NO